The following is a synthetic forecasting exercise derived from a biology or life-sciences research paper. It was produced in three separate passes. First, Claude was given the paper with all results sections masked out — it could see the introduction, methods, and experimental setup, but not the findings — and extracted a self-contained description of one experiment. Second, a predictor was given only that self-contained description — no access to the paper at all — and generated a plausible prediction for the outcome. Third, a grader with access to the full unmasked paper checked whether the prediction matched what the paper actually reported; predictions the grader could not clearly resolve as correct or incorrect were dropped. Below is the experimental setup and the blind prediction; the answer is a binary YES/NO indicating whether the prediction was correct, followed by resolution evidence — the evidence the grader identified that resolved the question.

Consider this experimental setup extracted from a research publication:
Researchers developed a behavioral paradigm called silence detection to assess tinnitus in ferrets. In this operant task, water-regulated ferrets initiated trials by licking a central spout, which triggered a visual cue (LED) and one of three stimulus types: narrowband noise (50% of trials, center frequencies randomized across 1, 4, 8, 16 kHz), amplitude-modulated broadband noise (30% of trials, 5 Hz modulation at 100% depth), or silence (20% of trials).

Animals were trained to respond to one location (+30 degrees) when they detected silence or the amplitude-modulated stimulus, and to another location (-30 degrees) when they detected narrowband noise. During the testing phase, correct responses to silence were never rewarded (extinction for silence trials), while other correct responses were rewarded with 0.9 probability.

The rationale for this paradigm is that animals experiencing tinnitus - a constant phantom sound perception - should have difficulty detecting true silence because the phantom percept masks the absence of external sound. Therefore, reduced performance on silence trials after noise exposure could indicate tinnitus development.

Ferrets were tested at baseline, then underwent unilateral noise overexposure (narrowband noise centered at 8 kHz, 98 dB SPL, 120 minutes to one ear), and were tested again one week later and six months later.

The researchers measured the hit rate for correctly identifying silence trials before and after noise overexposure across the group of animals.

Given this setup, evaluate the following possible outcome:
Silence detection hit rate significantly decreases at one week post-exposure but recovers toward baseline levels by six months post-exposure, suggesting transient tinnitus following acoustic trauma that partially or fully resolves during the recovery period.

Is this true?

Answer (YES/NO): NO